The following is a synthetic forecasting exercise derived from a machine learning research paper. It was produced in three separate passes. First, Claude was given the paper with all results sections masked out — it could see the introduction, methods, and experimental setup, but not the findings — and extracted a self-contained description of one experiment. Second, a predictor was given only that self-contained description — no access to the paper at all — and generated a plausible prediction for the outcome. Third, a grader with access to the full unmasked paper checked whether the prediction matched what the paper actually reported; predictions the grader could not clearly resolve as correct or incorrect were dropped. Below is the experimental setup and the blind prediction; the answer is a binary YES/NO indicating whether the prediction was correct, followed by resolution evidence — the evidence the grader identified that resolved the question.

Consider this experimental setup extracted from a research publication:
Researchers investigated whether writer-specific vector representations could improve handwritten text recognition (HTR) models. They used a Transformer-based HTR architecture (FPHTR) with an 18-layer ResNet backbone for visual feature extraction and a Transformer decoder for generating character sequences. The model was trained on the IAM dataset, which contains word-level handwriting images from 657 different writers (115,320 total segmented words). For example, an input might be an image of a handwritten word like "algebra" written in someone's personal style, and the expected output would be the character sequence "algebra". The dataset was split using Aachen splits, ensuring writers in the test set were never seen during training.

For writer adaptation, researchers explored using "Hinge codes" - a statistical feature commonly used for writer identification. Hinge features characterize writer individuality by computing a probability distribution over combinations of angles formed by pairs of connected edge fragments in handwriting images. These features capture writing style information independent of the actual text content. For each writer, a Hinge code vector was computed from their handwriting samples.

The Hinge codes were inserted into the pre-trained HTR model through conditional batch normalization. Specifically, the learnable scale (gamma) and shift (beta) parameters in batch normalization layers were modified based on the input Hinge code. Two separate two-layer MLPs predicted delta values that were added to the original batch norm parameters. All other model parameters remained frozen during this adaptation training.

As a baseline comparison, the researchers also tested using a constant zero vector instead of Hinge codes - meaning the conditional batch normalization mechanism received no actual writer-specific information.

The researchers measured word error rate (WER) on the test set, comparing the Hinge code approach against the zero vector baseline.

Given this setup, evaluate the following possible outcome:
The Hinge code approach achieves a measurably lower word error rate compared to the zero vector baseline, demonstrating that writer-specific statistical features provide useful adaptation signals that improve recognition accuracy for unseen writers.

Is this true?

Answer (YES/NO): NO